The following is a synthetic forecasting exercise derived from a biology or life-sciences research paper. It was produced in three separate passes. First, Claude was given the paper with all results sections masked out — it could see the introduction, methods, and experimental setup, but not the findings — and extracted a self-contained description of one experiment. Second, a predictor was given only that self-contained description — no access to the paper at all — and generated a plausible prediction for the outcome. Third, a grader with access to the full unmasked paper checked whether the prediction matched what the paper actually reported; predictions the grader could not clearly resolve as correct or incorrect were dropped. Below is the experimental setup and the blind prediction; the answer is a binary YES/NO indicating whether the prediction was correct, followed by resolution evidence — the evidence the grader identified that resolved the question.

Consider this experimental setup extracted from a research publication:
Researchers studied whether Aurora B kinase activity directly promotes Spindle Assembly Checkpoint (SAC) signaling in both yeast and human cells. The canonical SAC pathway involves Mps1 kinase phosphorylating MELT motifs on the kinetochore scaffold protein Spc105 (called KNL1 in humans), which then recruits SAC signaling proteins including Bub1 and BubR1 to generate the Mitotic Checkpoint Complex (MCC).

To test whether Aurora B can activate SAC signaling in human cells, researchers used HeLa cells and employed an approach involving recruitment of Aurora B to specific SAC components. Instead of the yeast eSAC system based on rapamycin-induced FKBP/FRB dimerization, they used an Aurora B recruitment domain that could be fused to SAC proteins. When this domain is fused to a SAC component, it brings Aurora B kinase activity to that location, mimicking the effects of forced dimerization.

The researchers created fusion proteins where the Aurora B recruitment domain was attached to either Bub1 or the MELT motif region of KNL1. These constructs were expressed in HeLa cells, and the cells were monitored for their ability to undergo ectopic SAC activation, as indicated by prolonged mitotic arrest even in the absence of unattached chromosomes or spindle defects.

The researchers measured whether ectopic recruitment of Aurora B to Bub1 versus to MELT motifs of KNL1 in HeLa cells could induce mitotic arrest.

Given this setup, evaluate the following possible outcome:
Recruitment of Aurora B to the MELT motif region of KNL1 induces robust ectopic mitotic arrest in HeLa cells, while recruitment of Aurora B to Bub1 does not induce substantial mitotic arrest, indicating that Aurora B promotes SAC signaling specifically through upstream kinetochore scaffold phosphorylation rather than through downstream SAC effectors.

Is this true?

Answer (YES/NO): NO